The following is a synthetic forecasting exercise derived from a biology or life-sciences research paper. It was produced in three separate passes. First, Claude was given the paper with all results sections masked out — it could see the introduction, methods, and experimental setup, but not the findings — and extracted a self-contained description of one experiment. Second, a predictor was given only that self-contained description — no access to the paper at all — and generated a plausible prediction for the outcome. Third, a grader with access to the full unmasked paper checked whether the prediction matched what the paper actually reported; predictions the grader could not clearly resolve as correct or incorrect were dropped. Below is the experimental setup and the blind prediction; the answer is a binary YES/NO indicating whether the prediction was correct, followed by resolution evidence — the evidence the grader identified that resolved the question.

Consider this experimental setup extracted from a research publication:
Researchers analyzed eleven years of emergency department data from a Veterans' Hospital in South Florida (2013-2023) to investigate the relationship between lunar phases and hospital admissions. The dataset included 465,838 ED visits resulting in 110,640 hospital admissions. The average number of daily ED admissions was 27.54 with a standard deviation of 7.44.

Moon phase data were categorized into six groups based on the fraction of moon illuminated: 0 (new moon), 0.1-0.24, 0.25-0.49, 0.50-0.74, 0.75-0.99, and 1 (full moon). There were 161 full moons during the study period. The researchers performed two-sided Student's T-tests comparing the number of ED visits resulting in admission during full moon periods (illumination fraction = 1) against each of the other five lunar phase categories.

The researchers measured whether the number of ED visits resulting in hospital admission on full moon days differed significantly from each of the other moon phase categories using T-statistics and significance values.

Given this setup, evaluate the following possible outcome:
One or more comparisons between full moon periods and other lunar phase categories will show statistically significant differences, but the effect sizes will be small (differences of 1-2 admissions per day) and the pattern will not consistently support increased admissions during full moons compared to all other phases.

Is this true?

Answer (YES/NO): NO